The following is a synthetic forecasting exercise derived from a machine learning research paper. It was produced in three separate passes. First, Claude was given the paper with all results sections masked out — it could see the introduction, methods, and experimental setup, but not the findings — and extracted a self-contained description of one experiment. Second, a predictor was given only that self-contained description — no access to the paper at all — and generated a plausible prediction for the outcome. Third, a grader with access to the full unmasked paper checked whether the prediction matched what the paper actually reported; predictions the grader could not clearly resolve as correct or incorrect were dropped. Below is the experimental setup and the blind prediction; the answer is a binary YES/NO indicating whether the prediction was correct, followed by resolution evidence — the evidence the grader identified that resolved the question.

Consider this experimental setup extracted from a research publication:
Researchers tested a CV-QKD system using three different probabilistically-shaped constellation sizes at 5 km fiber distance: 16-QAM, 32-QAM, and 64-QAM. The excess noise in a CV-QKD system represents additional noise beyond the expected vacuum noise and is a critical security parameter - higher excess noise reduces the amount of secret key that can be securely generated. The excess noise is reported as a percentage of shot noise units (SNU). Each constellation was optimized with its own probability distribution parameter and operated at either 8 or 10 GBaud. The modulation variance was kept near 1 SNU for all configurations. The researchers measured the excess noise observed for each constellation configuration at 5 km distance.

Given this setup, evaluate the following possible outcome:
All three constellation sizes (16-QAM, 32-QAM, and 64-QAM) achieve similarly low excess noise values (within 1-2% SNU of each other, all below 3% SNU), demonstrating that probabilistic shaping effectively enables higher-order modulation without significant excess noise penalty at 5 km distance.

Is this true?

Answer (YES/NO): NO